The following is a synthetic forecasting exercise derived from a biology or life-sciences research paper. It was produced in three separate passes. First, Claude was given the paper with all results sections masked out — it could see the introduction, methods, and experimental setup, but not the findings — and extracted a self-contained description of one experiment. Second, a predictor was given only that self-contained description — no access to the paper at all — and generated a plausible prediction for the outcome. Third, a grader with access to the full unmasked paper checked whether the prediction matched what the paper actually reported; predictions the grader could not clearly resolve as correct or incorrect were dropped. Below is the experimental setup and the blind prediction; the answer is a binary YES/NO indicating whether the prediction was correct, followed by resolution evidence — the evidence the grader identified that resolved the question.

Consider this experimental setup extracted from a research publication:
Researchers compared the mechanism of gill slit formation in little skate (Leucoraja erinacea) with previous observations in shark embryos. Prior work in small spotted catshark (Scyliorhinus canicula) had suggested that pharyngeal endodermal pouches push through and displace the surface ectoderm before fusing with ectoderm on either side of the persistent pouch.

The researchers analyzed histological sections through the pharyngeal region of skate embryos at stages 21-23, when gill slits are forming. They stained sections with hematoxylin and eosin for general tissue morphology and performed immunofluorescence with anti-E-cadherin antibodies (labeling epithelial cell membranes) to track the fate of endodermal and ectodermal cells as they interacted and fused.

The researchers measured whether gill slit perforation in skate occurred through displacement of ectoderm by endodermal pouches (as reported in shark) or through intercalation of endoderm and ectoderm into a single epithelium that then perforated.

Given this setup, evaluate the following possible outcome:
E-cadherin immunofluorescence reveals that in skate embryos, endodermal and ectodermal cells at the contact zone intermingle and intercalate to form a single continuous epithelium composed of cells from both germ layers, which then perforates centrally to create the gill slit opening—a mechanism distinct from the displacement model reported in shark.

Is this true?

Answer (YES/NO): YES